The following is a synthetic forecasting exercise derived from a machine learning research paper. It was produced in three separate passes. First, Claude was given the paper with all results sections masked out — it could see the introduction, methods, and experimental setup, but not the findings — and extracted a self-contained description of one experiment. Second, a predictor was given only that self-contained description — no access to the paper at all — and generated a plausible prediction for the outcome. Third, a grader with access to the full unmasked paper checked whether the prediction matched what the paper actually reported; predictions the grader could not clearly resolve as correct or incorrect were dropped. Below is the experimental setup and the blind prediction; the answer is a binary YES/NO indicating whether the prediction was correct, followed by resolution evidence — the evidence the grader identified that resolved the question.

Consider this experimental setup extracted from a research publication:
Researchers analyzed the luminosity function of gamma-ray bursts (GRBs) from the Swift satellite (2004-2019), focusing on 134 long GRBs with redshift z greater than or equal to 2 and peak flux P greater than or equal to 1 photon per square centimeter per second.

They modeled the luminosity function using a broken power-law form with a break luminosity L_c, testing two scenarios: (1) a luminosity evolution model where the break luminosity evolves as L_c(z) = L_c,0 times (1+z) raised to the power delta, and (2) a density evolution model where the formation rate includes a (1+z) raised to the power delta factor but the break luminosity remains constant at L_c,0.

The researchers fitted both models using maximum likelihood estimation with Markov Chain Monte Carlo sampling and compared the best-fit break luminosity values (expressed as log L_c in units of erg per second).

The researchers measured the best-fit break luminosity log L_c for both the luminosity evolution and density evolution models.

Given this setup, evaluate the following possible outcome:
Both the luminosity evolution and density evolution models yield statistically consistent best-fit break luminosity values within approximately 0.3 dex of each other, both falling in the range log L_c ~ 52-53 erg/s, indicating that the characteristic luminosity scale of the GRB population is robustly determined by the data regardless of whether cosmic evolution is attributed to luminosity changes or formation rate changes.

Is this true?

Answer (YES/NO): NO